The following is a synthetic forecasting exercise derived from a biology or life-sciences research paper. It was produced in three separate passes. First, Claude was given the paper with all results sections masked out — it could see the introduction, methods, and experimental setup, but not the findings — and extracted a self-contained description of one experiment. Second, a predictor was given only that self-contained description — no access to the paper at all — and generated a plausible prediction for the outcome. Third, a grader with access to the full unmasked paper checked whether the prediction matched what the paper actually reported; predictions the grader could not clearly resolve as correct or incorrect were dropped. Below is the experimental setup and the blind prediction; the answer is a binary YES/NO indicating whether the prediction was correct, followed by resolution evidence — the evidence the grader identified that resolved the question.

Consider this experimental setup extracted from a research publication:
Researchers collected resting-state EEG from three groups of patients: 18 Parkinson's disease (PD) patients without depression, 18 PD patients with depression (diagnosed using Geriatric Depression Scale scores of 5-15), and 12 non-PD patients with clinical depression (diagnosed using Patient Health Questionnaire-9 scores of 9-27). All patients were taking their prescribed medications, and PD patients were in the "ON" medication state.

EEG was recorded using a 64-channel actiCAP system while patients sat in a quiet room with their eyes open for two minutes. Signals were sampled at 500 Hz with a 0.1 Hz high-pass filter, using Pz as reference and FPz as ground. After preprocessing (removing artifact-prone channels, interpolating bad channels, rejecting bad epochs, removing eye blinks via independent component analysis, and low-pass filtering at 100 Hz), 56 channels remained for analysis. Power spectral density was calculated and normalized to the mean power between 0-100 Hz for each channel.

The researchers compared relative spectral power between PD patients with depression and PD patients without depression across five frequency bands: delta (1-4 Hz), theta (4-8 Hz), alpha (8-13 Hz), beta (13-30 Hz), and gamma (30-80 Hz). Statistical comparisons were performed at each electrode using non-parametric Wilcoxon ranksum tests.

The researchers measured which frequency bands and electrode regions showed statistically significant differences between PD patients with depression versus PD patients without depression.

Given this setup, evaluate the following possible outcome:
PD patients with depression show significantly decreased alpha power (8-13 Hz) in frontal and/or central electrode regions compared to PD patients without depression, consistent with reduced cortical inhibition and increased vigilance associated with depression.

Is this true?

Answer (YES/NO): YES